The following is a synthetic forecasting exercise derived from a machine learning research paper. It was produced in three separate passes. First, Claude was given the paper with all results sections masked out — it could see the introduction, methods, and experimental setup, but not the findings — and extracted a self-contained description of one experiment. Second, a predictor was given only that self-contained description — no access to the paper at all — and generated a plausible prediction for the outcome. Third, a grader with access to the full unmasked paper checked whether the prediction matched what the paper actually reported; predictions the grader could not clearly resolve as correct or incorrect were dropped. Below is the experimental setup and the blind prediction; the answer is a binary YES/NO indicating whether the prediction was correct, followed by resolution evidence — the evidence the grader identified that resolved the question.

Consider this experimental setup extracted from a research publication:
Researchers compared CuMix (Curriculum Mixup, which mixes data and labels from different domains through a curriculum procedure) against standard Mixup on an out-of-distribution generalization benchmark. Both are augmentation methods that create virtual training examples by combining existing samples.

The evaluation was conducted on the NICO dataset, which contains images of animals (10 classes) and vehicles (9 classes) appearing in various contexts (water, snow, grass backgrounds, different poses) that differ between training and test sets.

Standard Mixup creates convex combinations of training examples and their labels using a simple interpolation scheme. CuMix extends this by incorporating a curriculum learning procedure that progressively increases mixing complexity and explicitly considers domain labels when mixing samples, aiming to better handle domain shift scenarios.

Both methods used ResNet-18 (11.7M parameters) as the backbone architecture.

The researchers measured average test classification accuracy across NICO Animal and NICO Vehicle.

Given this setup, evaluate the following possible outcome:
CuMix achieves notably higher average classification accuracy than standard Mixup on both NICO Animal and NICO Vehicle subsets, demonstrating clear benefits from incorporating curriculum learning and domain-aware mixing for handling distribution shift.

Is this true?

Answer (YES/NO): NO